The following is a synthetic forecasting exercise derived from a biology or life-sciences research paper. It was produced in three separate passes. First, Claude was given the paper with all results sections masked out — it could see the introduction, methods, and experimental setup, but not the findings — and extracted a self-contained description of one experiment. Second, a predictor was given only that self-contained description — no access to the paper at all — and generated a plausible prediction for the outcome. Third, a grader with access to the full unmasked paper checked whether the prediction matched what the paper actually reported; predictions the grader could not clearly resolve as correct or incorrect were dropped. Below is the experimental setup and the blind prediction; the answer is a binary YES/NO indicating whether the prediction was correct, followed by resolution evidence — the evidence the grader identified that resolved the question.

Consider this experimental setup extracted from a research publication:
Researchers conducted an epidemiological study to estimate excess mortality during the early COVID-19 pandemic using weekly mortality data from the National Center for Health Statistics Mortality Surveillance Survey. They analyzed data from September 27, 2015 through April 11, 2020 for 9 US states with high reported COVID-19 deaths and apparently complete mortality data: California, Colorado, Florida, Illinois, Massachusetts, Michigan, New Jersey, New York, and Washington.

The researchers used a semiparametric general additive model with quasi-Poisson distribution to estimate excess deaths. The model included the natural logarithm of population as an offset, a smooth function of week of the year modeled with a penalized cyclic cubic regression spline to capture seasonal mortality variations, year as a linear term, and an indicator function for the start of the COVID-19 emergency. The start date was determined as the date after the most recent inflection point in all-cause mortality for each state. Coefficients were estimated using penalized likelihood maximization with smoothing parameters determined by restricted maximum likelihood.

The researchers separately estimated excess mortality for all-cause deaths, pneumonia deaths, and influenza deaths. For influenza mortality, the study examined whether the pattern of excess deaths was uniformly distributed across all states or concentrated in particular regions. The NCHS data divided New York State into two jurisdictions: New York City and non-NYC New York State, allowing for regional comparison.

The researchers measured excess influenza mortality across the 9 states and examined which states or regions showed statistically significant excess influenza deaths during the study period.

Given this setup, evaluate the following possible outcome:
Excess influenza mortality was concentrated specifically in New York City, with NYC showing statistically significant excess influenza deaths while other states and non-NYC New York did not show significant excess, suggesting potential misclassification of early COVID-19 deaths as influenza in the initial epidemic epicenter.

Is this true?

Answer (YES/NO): NO